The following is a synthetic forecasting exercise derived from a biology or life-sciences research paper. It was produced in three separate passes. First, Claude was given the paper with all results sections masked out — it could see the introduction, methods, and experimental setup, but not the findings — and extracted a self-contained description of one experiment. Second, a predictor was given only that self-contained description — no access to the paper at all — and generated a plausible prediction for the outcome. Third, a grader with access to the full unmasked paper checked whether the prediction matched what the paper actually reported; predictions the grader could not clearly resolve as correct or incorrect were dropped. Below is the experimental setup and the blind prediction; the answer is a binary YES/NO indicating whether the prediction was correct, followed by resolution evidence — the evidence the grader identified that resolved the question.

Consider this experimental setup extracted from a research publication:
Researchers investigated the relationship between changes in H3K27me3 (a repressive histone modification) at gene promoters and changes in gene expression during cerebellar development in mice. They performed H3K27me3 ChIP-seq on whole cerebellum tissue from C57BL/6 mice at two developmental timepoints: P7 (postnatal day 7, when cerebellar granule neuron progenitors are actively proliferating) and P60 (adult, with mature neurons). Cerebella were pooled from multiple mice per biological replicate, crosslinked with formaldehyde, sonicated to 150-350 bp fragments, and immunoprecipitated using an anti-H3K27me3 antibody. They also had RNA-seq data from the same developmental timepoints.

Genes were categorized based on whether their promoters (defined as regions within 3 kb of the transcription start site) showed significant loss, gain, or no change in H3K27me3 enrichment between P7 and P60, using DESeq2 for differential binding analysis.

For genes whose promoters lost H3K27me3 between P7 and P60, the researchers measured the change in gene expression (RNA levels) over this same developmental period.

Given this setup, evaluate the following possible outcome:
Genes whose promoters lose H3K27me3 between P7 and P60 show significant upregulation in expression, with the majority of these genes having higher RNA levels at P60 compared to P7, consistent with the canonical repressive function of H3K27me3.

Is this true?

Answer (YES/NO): YES